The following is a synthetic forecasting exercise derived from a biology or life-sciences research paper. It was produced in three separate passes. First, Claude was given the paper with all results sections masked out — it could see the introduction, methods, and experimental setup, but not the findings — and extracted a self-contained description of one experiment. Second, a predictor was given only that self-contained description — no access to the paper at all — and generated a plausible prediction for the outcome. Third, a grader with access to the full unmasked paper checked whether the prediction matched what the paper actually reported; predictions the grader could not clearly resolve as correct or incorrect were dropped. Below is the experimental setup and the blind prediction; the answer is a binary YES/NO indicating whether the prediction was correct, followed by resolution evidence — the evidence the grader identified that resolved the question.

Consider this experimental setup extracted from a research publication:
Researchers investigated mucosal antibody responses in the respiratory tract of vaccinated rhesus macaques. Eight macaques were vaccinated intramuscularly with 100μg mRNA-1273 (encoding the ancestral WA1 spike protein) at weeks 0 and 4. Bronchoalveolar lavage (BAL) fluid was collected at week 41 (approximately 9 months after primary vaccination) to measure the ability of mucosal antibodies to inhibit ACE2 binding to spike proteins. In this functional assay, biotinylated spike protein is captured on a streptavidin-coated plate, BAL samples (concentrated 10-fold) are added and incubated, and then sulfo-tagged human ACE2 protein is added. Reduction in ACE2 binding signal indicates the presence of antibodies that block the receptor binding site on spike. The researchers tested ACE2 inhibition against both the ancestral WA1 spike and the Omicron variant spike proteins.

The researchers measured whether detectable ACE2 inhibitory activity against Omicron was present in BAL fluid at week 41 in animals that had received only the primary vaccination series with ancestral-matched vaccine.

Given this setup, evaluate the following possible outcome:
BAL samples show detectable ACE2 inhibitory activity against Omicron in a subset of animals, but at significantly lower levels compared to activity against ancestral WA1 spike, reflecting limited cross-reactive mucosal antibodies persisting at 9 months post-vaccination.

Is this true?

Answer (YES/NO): NO